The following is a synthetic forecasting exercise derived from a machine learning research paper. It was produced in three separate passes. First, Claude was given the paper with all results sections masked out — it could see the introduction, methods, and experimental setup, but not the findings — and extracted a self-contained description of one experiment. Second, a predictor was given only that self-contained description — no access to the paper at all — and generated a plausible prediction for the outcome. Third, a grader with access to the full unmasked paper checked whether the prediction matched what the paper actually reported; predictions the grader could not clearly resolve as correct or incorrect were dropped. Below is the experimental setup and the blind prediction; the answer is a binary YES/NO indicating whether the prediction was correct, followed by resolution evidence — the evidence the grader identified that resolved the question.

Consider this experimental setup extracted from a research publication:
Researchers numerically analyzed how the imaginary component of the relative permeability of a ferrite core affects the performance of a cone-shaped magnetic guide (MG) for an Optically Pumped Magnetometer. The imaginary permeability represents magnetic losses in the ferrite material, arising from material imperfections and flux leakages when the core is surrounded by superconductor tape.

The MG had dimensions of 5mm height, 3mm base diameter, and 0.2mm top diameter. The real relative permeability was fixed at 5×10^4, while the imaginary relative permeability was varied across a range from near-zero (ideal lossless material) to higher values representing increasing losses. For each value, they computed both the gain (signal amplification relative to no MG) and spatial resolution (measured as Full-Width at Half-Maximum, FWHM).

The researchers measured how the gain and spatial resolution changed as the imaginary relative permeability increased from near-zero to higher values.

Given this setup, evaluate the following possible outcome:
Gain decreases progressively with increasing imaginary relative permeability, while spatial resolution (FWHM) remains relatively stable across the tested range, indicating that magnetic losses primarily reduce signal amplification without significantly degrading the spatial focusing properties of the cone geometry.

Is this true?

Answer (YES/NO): NO